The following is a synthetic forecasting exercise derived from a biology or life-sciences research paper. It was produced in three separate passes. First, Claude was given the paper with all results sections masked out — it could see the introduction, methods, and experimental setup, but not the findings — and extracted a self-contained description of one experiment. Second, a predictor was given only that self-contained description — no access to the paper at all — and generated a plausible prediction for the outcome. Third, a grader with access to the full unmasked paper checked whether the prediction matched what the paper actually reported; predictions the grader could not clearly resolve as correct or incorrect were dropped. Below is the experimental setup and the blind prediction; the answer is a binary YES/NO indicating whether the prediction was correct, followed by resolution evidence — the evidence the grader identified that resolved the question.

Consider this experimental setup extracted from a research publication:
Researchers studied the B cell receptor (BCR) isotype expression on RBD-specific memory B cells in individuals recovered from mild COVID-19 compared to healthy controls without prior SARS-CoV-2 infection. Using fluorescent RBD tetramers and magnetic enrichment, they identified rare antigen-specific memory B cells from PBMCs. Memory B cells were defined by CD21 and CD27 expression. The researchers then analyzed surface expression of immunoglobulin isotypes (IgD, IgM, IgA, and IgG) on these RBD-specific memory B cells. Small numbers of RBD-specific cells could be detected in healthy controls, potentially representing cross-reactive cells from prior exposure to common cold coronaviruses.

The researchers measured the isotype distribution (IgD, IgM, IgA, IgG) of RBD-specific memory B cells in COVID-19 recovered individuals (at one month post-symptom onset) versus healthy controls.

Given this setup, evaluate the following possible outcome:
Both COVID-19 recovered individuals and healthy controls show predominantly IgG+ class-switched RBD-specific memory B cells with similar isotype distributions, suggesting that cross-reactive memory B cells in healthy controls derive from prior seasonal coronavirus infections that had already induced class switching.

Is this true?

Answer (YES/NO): NO